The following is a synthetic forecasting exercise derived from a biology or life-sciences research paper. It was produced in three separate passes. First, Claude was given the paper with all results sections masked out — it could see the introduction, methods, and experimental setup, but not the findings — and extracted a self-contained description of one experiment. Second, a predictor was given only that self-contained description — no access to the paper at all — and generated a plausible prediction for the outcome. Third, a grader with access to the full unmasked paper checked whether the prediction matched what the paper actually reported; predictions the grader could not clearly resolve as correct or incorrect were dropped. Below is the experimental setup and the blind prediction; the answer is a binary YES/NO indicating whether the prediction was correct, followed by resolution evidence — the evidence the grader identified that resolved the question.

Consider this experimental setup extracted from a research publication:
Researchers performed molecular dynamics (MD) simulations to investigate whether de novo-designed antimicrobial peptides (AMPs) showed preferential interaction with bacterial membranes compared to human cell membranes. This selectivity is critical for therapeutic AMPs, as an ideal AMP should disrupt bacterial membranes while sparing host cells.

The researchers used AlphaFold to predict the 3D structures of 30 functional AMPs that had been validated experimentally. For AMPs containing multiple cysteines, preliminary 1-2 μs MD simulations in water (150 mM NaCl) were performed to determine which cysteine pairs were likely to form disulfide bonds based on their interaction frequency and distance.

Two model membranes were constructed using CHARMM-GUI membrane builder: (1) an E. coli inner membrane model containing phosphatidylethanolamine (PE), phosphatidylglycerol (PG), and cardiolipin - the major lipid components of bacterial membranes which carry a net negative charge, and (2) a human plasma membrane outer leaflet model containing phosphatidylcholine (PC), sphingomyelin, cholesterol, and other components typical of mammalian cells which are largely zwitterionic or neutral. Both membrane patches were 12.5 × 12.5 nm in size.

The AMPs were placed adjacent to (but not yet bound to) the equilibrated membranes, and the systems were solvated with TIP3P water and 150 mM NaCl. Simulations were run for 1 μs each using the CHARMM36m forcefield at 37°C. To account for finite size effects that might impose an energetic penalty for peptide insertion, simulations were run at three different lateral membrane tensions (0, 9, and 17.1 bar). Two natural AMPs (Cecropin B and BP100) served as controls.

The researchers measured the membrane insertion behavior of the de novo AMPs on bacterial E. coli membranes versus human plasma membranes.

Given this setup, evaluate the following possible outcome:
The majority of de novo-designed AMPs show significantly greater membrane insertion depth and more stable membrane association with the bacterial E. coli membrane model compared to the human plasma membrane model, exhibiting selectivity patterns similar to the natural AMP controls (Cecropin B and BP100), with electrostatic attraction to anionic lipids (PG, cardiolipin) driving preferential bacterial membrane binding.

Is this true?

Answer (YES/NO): YES